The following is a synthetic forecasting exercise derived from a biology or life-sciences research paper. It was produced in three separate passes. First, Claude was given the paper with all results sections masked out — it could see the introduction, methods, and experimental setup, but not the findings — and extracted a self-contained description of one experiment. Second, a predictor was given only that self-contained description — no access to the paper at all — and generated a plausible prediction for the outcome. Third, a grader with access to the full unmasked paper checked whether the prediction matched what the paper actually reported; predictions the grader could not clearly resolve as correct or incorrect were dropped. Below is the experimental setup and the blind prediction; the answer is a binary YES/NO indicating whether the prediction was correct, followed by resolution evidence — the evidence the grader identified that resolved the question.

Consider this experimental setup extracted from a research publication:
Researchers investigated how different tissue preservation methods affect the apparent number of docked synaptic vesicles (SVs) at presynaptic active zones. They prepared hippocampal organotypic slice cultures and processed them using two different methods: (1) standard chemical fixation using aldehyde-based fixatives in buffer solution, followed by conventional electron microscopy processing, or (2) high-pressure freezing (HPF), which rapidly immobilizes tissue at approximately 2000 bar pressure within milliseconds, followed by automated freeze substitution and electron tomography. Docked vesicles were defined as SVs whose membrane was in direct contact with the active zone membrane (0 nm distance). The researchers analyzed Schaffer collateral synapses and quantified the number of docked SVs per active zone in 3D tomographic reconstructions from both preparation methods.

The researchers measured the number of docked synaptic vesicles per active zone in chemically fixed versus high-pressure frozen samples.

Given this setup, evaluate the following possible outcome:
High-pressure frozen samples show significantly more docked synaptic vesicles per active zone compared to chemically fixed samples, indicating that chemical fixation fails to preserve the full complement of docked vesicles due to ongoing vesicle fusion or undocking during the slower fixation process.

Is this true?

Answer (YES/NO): YES